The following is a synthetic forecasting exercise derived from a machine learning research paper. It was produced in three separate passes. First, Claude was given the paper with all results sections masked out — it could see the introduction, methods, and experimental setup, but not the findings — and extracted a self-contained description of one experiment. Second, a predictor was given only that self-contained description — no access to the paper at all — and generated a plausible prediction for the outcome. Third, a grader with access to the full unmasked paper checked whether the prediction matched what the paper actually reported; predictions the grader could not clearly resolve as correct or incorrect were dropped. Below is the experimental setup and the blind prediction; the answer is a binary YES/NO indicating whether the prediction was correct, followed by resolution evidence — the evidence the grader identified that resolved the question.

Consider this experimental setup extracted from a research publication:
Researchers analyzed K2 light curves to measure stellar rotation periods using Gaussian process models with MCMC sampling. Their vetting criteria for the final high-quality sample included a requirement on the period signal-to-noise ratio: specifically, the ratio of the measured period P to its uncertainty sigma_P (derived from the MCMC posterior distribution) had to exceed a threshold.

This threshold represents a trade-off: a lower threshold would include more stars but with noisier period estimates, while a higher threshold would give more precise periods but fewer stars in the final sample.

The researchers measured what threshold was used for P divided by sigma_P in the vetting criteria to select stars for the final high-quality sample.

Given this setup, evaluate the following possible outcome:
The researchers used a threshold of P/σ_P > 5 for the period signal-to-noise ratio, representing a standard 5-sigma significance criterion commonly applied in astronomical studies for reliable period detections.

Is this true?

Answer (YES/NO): NO